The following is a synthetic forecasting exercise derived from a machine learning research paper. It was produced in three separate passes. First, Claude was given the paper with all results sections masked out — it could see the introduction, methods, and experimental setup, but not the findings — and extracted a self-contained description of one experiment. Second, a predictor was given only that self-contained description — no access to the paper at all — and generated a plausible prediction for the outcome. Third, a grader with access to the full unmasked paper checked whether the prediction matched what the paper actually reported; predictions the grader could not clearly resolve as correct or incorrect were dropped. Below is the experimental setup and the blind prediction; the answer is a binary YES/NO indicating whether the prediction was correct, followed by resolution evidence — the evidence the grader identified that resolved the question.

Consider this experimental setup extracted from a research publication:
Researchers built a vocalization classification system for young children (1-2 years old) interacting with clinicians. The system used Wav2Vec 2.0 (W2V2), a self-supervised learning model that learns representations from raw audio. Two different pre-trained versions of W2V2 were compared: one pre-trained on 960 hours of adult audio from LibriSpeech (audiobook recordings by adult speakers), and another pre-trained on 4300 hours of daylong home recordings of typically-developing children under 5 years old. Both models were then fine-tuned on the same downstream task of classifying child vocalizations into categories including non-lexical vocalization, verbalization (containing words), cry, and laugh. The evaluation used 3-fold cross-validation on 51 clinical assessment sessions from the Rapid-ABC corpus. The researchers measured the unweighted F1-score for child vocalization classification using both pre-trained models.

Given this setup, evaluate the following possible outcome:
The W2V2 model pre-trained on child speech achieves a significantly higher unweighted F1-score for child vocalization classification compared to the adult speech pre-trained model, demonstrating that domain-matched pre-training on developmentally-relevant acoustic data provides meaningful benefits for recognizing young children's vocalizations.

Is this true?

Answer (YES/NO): YES